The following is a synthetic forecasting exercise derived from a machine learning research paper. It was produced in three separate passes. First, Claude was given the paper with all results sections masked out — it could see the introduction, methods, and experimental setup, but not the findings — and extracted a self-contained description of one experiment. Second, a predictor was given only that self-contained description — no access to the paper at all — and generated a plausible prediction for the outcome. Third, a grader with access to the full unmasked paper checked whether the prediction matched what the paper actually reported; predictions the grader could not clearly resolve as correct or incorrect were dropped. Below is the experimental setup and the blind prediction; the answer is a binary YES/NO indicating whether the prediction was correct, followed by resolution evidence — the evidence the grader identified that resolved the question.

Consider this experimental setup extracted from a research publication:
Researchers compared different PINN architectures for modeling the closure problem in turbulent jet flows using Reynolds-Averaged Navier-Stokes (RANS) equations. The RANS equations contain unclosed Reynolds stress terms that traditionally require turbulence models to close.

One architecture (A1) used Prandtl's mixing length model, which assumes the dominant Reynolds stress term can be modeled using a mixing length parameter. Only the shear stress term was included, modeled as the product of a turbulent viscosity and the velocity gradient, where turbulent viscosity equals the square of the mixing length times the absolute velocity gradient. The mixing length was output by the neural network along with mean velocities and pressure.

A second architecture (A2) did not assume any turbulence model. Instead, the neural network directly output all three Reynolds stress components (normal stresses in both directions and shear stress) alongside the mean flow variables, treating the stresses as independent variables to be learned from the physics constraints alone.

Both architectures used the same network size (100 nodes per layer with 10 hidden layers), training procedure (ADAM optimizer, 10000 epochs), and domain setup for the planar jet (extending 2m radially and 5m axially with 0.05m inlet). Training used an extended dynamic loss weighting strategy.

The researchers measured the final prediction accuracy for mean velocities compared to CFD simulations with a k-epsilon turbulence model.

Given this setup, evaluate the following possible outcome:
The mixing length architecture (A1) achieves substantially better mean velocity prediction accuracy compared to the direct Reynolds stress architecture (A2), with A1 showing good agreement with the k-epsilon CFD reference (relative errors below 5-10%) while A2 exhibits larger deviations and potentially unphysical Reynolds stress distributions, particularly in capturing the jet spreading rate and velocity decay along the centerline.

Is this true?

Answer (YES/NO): NO